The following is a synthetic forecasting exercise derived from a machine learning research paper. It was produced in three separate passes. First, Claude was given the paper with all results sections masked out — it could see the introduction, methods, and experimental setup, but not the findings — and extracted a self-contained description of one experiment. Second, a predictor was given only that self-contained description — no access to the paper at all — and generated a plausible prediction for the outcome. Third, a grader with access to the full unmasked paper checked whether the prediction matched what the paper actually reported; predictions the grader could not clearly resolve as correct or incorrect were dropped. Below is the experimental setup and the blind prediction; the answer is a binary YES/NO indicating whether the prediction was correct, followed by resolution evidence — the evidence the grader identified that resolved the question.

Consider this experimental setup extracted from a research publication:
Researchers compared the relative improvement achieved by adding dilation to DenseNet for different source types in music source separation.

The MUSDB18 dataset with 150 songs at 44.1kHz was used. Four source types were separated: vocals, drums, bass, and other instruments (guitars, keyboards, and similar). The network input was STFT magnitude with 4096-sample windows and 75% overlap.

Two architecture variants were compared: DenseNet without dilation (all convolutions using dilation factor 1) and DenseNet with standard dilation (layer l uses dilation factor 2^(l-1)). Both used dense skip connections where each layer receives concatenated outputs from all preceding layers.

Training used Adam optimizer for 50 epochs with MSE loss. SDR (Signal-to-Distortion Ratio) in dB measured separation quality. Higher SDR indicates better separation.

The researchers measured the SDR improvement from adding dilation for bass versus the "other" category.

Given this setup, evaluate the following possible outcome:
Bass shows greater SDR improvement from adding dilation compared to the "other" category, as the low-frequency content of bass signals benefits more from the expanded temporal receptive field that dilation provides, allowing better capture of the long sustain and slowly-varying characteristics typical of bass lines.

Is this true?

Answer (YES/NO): NO